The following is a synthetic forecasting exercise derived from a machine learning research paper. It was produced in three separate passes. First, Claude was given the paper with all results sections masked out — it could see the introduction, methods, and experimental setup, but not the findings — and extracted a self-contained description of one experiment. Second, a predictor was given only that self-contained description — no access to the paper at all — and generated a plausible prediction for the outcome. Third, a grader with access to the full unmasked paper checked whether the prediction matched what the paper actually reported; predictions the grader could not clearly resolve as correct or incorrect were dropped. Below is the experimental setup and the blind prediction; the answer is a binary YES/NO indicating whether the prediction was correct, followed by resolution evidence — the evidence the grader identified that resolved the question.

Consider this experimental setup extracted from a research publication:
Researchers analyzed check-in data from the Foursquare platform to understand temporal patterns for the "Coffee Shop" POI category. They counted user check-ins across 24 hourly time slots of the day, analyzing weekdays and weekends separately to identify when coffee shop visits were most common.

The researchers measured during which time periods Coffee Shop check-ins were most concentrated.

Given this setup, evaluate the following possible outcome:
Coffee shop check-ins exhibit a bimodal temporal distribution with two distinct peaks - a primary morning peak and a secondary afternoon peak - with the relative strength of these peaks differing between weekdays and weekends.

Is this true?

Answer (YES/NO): NO